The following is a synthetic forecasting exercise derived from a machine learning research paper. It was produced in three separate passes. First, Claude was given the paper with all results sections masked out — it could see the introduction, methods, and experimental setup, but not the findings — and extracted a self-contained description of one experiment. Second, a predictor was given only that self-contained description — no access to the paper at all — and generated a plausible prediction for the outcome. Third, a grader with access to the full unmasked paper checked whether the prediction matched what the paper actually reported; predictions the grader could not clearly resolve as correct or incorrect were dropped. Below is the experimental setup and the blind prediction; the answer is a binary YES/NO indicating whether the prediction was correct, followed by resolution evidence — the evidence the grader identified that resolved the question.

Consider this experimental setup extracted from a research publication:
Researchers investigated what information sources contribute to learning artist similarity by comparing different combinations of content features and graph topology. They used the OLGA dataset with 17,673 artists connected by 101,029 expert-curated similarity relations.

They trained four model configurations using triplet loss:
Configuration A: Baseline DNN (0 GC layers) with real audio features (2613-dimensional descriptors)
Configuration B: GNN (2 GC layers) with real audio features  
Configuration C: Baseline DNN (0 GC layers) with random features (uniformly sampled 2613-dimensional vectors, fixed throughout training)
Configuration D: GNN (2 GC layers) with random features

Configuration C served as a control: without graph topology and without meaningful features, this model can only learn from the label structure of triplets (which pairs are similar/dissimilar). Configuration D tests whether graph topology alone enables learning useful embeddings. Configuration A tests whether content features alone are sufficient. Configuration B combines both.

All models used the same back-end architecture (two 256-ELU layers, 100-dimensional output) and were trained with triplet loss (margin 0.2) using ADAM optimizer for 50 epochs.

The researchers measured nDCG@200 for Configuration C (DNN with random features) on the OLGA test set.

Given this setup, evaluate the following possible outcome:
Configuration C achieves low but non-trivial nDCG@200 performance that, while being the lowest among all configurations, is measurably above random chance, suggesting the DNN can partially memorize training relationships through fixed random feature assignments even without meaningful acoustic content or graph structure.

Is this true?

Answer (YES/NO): NO